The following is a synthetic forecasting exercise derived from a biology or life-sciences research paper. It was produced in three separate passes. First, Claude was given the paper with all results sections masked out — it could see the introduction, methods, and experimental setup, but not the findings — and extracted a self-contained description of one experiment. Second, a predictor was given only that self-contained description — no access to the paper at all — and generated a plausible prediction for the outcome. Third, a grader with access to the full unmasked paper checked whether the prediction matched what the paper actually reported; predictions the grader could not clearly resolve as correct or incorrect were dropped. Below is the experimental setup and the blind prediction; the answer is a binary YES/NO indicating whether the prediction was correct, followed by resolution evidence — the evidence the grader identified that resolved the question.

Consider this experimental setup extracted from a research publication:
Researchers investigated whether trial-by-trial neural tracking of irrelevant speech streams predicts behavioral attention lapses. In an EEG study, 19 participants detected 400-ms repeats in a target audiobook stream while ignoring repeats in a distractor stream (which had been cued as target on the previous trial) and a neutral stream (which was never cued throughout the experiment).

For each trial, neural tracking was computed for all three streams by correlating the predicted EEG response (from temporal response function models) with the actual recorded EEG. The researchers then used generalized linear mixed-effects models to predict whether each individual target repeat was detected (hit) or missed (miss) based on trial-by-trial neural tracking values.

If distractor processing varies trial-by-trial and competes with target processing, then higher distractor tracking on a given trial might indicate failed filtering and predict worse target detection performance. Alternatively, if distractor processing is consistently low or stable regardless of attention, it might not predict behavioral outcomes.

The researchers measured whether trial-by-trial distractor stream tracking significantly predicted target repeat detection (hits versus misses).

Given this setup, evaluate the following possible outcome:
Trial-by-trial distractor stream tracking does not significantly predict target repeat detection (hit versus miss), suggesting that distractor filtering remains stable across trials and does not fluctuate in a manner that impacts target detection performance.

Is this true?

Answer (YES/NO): YES